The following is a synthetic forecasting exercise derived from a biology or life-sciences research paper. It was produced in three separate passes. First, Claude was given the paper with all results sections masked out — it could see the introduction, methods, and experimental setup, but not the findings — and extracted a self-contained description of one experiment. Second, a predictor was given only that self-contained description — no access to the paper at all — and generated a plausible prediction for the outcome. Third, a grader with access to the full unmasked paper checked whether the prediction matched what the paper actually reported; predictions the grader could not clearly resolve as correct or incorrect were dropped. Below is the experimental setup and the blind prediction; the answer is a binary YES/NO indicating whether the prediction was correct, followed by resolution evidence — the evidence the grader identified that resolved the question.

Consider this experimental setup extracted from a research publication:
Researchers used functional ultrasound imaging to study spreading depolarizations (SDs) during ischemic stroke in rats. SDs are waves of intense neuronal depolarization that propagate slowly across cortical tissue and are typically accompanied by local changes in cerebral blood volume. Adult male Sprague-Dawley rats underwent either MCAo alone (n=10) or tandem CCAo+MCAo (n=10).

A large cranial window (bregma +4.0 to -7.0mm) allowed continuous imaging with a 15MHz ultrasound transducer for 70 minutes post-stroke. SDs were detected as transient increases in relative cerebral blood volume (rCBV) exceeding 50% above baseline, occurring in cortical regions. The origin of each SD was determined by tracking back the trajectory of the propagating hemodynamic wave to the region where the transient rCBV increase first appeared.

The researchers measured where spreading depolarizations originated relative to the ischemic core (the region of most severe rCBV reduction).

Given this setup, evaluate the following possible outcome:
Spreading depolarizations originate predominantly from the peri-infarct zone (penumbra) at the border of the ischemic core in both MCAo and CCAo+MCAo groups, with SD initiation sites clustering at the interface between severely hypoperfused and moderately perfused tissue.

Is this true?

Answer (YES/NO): NO